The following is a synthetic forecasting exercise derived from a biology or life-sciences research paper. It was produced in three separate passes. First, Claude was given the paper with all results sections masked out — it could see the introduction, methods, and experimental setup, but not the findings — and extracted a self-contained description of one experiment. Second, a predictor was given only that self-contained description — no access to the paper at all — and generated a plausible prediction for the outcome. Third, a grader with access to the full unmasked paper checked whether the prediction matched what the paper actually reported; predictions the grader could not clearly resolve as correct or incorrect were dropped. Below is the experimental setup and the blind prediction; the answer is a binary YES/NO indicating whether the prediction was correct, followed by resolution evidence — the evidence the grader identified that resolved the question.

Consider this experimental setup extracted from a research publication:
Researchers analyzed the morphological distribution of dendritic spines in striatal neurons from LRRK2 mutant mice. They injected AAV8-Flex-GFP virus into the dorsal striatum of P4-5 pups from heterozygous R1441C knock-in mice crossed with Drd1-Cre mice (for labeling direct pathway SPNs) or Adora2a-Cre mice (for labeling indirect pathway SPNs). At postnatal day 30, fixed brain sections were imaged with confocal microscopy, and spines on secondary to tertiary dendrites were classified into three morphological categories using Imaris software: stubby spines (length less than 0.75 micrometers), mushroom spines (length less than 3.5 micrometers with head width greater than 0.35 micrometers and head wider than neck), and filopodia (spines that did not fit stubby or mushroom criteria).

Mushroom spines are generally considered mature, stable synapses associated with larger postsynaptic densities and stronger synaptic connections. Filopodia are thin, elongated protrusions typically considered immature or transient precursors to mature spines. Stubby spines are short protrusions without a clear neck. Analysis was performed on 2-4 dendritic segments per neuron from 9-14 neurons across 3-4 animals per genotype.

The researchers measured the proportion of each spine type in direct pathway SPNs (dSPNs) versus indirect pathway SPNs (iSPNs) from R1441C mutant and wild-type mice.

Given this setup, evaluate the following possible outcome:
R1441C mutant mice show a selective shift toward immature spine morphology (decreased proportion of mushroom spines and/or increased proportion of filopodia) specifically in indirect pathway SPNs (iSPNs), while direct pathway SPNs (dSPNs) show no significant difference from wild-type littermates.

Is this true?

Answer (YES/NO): NO